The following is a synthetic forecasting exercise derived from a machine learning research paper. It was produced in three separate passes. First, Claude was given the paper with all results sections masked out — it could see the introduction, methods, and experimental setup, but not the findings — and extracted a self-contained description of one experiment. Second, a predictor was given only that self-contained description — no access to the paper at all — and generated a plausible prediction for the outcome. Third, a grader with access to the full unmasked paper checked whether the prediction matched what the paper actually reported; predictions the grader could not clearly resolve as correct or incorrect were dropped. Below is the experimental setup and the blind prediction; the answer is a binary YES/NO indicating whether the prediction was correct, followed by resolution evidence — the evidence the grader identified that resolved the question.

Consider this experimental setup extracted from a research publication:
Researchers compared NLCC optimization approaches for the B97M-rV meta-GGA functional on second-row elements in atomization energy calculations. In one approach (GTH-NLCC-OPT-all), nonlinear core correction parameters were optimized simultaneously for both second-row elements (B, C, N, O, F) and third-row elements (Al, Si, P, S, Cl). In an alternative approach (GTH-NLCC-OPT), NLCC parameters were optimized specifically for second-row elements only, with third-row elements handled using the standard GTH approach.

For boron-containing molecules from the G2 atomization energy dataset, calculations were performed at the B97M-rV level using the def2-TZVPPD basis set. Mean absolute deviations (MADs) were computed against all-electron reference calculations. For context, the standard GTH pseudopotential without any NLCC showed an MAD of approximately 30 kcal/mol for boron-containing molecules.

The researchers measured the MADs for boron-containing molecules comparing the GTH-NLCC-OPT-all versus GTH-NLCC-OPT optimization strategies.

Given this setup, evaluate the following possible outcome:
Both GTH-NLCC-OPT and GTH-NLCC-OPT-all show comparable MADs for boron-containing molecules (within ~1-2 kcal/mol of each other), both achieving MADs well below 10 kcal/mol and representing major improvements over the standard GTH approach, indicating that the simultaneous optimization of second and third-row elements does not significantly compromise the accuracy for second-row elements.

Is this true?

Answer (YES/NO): NO